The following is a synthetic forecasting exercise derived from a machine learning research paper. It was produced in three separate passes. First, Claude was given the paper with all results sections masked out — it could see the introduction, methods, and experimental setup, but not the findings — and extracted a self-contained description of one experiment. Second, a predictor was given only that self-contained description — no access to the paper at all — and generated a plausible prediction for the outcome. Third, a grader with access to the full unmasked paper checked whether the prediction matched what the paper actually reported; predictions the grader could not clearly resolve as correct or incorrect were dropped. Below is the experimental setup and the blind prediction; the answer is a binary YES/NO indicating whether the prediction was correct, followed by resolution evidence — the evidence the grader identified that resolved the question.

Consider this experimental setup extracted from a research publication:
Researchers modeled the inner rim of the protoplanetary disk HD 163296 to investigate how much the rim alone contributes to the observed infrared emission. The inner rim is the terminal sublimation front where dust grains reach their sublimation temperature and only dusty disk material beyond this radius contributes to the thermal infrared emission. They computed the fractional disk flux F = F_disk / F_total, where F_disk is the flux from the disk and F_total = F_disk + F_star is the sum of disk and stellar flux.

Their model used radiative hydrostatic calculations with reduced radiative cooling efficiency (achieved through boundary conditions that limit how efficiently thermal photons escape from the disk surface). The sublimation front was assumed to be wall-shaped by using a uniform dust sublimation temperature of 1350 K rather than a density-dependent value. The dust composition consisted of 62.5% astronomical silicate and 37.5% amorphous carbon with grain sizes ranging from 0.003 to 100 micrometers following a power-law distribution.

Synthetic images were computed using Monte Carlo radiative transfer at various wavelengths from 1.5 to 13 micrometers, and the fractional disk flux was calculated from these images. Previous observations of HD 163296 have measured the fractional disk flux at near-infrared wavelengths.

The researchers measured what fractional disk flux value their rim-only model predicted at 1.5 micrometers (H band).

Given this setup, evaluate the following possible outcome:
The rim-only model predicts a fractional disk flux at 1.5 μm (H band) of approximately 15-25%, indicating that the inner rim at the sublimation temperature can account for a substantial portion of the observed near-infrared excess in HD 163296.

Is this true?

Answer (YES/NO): NO